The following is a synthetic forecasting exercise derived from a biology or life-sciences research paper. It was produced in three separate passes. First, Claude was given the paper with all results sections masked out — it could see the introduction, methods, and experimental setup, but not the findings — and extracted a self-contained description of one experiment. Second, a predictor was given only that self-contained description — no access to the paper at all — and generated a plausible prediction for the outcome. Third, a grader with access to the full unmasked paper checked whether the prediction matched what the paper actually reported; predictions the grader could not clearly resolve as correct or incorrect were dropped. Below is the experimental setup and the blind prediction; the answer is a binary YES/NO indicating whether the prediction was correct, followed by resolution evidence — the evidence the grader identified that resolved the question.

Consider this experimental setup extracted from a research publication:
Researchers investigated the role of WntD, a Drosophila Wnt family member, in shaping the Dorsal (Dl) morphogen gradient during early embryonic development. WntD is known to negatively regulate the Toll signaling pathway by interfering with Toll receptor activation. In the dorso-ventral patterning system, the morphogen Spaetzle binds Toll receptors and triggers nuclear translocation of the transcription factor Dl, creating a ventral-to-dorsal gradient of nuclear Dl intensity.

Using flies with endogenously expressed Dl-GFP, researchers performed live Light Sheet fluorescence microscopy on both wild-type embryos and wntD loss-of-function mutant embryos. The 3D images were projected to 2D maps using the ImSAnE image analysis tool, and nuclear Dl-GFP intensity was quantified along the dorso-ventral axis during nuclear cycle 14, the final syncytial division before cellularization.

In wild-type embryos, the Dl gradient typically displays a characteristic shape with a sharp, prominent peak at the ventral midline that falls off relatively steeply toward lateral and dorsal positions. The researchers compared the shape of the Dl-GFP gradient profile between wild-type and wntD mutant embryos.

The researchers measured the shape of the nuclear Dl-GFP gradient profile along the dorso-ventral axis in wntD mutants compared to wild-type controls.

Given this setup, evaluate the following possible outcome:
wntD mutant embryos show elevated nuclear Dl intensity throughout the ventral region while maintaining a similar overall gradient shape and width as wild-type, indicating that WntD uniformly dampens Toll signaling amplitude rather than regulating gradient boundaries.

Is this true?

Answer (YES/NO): NO